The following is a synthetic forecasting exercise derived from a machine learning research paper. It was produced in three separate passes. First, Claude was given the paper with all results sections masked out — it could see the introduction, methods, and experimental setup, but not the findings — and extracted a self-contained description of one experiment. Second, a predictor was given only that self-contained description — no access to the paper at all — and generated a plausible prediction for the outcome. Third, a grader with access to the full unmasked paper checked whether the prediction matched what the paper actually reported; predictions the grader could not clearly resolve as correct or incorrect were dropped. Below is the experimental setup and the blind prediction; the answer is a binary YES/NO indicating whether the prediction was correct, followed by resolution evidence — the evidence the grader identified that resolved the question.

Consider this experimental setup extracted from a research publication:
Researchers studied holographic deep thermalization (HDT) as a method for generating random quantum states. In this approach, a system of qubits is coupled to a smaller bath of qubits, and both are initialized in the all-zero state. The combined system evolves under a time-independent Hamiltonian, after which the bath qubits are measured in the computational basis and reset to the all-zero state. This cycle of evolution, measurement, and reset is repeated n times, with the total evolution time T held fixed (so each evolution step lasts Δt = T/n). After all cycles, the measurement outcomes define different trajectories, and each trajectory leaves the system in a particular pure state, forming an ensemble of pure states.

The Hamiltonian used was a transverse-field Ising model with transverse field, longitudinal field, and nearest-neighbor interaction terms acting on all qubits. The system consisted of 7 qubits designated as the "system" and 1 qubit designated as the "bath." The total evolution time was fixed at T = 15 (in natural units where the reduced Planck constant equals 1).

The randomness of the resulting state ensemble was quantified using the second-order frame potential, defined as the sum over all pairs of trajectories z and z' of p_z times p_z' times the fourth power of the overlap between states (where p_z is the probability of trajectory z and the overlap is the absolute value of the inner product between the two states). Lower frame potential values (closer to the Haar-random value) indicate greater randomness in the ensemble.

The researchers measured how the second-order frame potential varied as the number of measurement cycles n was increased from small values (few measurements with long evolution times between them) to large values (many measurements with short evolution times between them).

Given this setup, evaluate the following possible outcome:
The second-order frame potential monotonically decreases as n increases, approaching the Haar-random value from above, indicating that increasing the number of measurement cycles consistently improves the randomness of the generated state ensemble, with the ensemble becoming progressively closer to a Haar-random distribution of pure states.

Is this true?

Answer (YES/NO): NO